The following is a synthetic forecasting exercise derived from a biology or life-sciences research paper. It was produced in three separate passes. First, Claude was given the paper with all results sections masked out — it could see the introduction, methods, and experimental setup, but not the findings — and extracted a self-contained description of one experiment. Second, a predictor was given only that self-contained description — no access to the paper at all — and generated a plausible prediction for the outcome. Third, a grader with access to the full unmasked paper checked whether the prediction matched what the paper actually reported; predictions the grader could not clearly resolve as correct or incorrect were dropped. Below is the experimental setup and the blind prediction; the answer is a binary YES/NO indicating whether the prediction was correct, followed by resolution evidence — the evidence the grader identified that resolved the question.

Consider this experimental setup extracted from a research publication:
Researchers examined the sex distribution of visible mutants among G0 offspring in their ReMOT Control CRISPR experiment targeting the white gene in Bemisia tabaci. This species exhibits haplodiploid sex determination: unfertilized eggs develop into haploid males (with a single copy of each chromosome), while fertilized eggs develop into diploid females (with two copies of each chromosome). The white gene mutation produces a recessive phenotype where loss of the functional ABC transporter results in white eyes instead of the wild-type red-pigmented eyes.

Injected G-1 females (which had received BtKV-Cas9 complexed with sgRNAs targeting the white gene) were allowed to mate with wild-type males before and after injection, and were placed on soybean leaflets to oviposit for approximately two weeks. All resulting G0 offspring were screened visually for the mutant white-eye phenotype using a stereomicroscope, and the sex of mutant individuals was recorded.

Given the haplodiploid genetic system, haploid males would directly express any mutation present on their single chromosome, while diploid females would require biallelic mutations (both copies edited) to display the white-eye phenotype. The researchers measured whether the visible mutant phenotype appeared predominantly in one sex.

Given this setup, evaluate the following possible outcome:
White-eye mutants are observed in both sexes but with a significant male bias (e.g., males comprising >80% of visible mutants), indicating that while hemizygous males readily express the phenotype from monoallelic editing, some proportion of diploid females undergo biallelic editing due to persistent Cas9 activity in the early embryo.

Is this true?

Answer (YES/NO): NO